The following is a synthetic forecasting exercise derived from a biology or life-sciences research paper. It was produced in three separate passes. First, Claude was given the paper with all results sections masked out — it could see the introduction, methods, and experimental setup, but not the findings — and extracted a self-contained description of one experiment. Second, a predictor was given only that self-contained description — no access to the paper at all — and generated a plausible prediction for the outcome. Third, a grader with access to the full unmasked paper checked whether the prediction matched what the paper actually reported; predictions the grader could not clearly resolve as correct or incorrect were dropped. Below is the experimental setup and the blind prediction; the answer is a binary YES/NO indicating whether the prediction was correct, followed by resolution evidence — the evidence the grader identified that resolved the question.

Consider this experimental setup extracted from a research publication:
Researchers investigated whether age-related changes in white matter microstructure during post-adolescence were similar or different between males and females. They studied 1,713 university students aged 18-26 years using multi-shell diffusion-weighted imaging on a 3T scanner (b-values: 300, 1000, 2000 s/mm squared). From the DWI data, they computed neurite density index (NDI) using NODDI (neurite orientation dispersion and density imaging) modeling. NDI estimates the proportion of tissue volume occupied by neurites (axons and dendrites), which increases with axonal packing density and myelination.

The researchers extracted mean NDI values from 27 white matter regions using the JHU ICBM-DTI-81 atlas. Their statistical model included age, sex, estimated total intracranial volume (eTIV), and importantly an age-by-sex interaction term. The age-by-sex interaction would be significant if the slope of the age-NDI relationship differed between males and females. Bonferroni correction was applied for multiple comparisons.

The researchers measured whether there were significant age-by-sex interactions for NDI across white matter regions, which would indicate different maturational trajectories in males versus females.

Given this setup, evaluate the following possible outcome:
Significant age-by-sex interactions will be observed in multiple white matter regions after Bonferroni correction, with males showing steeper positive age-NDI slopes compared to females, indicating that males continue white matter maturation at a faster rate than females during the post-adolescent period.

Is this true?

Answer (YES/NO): NO